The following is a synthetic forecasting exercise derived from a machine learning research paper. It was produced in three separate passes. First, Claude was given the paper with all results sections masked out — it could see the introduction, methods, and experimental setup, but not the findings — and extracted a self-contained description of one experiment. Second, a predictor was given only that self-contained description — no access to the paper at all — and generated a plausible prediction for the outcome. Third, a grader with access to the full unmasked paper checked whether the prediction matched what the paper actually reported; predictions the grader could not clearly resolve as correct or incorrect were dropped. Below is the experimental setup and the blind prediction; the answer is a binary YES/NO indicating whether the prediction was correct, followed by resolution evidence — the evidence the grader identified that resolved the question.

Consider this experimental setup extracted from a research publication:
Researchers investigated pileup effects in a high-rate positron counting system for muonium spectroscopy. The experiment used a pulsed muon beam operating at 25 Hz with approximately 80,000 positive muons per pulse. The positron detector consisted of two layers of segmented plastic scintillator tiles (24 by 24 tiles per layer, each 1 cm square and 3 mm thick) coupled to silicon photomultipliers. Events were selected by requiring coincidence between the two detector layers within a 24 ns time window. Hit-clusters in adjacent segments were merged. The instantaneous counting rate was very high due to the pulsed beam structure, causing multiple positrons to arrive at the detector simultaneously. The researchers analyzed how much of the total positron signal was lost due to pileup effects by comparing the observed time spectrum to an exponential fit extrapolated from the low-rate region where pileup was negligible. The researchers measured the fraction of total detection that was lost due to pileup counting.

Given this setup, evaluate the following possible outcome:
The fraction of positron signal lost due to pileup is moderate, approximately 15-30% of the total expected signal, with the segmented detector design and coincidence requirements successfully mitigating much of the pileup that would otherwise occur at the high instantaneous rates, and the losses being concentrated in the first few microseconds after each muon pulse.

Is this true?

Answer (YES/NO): YES